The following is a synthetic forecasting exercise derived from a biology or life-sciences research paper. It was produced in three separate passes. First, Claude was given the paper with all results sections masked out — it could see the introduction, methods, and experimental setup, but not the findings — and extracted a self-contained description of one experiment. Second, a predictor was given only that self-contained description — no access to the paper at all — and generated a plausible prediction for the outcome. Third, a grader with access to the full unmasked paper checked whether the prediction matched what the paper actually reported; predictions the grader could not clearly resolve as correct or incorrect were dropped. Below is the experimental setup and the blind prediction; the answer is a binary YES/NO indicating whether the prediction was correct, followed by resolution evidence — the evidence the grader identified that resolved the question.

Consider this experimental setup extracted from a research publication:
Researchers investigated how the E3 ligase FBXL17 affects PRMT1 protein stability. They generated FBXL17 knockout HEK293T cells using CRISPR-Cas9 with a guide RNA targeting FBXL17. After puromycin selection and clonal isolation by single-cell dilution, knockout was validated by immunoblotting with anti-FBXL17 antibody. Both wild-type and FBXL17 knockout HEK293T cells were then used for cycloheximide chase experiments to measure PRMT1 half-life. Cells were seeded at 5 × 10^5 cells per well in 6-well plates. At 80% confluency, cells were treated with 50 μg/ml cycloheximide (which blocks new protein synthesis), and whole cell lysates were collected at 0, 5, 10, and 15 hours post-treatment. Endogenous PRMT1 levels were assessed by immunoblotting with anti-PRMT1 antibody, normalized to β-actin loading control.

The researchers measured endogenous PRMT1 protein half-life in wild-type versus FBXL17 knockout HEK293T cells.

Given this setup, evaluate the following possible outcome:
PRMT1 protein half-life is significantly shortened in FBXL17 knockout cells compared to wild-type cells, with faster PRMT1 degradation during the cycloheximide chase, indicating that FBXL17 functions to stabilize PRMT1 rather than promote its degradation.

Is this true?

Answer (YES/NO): NO